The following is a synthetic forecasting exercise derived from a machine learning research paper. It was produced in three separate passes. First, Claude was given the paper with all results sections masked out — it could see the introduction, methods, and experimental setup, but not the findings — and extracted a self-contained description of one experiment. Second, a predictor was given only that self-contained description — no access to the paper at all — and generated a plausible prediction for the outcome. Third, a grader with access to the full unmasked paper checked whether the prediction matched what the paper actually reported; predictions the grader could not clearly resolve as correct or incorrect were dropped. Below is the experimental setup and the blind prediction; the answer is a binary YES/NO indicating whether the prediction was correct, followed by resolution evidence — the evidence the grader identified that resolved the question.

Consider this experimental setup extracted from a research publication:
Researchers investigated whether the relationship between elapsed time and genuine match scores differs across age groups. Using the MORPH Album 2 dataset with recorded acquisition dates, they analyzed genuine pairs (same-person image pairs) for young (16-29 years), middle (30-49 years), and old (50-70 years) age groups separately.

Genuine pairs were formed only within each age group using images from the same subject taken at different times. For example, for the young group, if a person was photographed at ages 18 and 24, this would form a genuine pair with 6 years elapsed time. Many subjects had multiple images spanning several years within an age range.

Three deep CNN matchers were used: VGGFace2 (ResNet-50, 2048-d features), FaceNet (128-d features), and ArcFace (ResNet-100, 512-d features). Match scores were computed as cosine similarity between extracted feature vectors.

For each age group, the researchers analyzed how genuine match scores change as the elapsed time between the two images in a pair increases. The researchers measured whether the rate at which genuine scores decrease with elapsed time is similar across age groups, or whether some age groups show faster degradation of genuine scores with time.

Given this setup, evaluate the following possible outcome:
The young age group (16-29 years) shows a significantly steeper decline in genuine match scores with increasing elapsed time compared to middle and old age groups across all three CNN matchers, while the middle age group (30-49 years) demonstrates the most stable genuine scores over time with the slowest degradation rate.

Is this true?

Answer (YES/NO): NO